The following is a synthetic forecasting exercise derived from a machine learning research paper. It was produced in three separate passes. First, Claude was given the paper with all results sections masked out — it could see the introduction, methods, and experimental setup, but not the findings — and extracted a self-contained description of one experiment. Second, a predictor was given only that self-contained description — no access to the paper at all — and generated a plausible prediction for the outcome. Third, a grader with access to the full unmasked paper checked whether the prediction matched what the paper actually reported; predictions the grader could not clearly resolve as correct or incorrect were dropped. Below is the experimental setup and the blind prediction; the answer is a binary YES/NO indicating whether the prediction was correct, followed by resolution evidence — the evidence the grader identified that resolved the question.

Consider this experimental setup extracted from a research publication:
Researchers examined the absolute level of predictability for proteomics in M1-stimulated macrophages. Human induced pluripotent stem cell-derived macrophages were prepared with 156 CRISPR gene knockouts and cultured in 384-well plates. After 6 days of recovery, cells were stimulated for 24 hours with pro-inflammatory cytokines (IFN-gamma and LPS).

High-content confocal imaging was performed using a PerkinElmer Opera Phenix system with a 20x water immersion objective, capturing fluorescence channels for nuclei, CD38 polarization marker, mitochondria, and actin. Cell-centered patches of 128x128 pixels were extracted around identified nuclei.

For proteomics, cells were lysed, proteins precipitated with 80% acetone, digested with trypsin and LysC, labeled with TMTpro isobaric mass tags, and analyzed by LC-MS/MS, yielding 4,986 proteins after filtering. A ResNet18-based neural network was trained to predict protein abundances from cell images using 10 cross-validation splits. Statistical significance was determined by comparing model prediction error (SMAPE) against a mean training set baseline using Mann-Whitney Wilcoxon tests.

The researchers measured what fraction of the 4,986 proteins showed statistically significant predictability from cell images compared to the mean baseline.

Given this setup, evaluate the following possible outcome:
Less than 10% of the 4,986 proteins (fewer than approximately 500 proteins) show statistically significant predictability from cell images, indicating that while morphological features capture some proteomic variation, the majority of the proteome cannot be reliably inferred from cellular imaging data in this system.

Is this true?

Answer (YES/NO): NO